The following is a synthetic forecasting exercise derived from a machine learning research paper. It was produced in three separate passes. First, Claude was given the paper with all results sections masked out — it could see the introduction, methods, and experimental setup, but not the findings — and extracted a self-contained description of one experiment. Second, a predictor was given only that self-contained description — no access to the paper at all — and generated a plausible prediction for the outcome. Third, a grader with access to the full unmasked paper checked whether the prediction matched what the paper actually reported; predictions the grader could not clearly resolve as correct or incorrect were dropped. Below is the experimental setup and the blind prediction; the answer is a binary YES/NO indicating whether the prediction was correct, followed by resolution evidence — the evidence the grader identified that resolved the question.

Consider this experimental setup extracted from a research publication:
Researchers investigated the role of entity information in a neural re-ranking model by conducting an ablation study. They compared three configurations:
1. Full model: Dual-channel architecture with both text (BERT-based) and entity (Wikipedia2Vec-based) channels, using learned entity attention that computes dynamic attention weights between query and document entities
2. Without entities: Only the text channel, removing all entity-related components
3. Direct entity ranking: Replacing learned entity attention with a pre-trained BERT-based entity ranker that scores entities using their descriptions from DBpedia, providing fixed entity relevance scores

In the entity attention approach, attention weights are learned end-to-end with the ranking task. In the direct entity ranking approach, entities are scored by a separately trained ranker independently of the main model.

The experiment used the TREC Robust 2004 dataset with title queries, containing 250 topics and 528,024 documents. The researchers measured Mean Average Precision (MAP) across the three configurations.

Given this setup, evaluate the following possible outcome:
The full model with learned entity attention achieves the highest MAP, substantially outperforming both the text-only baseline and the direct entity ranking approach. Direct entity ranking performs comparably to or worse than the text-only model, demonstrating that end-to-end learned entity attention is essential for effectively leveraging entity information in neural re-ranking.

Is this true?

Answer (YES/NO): NO